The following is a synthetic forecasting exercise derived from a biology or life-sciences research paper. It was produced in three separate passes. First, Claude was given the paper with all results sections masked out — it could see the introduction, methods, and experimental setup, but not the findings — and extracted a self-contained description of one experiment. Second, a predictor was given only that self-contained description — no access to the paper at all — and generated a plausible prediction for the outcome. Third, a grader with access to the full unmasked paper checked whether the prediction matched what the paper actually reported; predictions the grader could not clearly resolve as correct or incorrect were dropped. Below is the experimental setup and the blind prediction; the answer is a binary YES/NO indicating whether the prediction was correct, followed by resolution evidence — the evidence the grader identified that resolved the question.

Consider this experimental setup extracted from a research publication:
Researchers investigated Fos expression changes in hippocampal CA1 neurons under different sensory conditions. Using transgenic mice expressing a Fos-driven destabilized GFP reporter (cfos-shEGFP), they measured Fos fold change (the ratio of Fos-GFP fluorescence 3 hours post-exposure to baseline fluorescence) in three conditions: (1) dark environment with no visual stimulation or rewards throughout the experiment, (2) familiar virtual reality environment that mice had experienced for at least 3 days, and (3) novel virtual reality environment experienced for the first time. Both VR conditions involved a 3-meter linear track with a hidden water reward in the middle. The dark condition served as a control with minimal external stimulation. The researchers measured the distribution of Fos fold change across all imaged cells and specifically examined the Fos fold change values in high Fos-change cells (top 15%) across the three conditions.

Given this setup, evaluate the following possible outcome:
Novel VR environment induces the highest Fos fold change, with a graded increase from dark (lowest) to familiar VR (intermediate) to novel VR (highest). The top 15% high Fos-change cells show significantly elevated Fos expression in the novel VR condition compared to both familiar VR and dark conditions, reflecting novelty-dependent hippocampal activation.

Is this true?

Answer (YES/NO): YES